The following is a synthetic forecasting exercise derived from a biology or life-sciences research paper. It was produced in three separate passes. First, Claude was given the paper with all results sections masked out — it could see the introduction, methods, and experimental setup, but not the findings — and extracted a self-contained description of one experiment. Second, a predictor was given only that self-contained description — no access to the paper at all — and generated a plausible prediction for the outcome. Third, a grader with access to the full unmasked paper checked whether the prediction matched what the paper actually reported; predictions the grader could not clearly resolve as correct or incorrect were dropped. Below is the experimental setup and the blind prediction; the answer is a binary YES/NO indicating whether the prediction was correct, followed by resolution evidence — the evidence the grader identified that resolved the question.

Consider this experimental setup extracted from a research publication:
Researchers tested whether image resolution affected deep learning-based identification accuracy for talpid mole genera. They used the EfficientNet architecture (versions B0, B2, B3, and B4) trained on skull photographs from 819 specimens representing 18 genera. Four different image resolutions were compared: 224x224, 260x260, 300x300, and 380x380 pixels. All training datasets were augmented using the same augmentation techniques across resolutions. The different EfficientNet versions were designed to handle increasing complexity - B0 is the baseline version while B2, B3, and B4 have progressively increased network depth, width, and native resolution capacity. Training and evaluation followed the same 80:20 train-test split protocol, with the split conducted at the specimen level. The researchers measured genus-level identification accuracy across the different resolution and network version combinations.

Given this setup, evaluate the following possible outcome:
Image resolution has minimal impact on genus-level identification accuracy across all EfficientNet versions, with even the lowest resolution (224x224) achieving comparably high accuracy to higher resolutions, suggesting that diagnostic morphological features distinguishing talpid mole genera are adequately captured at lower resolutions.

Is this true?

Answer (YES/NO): NO